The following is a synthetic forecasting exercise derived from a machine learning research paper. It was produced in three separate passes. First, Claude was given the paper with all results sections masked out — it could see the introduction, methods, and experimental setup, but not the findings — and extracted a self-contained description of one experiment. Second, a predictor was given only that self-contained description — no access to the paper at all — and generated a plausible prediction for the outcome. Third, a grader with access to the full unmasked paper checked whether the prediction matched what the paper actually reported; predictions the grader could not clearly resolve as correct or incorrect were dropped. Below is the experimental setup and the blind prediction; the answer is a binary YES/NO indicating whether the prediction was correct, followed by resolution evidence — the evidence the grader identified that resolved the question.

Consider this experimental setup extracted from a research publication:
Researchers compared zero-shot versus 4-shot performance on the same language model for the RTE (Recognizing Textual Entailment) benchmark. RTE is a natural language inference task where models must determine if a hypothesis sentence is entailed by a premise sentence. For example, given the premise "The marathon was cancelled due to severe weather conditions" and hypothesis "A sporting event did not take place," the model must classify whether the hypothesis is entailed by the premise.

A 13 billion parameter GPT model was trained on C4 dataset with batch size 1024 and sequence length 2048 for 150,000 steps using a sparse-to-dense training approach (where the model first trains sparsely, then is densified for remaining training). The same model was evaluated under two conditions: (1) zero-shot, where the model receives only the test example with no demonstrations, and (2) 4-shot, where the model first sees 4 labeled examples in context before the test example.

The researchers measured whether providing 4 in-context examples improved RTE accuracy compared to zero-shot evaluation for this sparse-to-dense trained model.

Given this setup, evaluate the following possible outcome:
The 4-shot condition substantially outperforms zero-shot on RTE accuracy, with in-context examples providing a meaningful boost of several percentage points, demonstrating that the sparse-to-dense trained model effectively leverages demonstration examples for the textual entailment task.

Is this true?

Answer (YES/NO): NO